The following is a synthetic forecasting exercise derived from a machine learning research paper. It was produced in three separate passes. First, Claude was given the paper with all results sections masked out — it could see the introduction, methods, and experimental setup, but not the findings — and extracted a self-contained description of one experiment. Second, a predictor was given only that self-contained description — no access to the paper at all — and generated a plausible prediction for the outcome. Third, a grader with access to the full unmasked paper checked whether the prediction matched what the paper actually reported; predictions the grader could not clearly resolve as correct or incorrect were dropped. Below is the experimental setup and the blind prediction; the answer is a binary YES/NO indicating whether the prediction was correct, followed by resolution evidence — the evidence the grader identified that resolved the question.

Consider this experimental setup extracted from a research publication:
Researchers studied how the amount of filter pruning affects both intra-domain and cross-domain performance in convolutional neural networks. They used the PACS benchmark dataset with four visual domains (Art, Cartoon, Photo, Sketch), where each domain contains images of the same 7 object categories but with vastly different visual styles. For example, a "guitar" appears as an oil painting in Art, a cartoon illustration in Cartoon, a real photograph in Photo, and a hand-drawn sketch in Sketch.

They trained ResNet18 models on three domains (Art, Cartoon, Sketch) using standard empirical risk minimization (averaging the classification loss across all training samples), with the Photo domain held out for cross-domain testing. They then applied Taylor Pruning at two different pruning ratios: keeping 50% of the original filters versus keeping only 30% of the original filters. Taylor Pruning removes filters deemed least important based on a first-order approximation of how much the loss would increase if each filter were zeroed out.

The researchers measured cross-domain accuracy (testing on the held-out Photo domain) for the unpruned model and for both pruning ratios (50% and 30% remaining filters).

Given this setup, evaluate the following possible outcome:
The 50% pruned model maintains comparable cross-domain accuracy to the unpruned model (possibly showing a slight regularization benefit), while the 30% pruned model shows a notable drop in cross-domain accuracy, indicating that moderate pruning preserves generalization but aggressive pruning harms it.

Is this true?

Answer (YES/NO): YES